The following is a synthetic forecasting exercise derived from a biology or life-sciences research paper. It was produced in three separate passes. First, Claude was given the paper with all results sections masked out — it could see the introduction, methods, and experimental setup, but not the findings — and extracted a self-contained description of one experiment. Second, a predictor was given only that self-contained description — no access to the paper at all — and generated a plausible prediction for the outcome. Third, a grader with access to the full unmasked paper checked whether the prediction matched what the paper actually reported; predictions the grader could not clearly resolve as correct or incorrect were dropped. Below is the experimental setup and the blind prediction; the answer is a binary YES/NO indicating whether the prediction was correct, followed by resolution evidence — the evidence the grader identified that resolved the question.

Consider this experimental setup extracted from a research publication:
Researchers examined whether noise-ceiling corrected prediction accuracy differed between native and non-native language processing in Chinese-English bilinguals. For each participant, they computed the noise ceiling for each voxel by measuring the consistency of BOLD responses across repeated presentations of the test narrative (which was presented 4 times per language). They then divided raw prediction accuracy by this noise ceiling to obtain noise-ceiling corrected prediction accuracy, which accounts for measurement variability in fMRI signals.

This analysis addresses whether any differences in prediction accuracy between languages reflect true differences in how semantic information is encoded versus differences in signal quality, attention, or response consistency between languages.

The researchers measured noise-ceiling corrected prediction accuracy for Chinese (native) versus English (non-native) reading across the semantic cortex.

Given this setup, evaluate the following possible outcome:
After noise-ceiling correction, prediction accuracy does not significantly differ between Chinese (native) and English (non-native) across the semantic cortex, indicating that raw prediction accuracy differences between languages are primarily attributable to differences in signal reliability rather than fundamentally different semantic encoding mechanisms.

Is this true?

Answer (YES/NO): NO